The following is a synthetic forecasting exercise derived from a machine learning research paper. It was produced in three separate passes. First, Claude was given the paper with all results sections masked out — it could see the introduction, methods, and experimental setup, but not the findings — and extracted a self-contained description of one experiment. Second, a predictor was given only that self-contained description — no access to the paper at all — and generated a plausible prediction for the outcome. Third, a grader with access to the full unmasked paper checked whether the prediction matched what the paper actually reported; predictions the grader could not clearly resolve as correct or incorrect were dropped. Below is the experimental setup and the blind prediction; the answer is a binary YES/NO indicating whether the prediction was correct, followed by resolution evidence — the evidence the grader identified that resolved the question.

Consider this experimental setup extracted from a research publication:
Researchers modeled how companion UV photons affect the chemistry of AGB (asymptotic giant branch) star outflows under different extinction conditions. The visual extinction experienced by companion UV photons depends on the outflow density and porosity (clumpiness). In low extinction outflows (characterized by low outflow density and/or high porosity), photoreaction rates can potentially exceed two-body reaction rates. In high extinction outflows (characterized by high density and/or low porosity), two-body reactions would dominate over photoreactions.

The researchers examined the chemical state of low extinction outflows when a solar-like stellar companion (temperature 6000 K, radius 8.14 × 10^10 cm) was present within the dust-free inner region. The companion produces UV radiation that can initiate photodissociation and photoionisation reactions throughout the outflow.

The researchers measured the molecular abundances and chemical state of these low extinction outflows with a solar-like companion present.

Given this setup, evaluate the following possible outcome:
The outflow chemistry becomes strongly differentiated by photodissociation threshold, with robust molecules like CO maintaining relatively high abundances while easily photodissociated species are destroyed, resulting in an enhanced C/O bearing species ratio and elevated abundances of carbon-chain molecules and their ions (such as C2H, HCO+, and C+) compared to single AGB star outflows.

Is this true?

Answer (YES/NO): NO